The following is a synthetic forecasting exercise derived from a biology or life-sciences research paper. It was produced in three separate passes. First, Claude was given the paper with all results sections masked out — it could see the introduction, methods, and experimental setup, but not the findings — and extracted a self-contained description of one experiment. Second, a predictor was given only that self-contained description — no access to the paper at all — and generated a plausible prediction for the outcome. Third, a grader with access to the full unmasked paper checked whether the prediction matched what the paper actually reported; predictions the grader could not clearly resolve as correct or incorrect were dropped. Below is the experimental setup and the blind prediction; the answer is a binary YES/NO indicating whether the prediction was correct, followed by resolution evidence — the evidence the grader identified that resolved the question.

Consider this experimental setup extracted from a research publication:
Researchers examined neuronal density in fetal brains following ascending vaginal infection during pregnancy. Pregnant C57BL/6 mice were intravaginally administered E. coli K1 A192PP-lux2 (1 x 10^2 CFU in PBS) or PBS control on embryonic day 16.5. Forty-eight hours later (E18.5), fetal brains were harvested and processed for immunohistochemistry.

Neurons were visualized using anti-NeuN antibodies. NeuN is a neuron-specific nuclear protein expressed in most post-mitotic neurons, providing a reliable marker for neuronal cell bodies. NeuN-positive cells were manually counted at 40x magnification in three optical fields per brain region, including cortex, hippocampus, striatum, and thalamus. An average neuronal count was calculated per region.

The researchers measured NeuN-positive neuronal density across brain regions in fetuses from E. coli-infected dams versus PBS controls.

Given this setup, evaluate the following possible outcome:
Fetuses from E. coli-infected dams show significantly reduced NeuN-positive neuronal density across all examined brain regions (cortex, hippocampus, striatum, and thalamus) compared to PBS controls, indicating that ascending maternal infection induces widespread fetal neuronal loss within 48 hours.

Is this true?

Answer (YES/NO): NO